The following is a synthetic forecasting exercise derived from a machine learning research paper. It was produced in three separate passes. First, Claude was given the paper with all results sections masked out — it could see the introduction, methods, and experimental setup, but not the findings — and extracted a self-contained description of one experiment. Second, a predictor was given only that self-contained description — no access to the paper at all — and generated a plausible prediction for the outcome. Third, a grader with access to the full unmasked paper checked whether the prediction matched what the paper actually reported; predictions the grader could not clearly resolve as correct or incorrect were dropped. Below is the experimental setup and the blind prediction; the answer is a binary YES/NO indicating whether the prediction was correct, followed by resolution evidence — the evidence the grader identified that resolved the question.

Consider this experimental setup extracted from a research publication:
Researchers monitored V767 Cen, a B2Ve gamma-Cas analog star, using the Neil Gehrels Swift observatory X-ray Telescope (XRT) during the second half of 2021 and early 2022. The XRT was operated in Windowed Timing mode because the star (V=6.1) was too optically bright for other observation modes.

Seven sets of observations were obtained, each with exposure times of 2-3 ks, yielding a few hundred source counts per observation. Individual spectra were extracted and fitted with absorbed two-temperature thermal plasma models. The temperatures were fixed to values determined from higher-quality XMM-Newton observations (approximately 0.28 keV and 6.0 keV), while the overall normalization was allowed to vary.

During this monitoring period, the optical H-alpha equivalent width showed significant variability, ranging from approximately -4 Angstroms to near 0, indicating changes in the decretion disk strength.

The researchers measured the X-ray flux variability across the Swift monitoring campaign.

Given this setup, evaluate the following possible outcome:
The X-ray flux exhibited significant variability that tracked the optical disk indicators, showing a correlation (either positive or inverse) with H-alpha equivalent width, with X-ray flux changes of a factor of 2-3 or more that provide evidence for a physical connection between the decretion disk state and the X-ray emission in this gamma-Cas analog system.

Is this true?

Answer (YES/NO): NO